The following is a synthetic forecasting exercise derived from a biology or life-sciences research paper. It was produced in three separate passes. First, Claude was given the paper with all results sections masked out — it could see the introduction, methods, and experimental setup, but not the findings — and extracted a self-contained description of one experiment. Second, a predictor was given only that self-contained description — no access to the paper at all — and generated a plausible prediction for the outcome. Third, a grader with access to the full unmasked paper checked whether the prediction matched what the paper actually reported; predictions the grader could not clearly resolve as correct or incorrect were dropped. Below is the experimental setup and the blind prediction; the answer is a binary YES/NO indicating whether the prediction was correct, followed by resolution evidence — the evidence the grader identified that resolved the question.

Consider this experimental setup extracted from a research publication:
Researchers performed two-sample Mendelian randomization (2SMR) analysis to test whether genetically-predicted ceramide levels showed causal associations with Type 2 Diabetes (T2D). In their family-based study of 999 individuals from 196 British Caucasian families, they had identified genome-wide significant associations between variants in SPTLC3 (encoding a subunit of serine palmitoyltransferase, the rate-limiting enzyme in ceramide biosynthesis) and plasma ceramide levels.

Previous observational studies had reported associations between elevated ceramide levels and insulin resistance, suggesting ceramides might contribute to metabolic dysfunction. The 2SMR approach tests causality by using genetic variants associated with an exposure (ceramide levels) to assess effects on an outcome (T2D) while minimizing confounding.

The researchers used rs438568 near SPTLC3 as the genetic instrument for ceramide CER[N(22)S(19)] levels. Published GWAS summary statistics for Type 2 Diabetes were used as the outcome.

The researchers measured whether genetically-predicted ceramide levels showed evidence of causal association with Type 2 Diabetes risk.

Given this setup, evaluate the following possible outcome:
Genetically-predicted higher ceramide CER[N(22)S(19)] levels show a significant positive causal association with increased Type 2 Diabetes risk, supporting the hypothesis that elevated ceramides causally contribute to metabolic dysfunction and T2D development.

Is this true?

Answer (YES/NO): NO